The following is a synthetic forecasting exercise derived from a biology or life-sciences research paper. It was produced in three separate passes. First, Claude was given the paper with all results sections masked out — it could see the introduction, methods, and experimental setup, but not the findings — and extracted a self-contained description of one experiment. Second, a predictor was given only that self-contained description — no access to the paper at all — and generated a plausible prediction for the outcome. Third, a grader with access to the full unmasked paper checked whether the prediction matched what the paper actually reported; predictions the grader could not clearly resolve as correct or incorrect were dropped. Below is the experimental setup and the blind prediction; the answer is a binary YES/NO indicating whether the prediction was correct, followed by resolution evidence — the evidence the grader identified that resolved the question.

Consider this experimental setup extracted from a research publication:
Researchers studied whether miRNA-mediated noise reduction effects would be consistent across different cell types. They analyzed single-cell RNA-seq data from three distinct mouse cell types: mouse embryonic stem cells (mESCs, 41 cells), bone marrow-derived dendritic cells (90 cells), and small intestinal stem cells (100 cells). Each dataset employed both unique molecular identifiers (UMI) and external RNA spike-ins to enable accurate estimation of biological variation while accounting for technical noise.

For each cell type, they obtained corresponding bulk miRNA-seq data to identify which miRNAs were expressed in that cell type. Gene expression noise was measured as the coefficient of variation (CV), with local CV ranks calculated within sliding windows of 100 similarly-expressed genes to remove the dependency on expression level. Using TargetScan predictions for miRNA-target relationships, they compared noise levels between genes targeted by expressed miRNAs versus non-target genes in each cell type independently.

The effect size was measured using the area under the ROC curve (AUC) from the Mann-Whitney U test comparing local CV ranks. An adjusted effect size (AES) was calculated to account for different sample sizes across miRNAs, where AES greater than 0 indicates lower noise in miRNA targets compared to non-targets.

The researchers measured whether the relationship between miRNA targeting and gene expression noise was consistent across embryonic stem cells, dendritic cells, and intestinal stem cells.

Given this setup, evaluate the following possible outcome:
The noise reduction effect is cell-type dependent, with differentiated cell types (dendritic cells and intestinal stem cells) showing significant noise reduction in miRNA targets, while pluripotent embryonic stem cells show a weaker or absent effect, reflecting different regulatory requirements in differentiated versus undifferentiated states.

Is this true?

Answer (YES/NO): NO